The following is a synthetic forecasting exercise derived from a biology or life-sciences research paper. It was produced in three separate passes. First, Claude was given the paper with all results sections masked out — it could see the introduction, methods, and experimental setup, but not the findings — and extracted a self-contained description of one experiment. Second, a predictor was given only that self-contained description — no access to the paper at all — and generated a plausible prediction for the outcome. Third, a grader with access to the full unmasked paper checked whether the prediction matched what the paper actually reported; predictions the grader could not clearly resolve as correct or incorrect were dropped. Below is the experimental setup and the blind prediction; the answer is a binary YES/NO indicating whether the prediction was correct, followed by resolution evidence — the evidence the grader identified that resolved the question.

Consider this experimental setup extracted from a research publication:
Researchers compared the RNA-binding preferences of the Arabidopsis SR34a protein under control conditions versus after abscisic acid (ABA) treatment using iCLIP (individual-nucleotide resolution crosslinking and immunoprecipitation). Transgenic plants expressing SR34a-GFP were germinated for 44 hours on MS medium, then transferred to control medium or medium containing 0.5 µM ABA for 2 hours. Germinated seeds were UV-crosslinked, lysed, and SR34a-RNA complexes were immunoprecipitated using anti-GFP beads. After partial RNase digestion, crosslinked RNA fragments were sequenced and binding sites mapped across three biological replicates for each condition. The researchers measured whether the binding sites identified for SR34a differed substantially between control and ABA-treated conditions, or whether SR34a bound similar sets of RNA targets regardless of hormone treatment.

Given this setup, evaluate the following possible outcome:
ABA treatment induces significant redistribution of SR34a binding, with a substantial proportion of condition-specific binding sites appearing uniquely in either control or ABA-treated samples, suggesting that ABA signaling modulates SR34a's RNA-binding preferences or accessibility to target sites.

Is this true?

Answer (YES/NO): NO